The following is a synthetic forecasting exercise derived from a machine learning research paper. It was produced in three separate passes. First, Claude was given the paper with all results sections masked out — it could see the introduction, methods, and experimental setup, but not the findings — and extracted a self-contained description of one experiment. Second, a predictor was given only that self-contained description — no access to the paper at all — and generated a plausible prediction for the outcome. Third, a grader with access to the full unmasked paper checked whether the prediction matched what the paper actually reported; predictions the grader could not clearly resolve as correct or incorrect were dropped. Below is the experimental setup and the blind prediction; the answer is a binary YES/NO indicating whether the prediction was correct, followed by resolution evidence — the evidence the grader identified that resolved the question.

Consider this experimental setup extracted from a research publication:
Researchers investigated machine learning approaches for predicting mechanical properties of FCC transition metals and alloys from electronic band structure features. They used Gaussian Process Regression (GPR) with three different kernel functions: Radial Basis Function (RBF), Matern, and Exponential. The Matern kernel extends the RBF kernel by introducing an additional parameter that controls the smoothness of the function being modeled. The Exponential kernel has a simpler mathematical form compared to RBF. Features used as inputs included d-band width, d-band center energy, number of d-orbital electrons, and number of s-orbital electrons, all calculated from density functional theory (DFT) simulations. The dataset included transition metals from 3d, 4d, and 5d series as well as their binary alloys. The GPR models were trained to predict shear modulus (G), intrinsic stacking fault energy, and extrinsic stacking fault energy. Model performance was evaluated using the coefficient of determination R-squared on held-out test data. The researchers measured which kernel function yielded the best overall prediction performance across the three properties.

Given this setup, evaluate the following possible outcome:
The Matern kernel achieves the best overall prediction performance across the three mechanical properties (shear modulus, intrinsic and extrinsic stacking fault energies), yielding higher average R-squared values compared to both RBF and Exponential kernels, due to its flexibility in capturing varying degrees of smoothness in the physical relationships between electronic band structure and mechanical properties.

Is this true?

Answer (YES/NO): YES